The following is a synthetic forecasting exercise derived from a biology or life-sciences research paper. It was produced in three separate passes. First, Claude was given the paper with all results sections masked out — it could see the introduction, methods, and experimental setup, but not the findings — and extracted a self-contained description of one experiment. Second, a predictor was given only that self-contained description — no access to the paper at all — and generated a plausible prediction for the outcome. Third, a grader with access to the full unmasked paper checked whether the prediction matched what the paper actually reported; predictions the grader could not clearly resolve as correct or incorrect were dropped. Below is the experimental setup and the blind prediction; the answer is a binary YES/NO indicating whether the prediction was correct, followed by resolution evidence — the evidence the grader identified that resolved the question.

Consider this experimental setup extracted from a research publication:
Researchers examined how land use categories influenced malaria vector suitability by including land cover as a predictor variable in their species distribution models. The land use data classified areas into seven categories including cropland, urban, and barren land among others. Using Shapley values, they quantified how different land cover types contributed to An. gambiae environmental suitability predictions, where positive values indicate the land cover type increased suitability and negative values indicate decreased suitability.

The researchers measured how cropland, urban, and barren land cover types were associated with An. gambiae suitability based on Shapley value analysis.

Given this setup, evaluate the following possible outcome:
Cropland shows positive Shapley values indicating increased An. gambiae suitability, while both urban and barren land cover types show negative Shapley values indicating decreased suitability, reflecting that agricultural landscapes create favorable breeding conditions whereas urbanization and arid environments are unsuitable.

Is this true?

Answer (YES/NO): NO